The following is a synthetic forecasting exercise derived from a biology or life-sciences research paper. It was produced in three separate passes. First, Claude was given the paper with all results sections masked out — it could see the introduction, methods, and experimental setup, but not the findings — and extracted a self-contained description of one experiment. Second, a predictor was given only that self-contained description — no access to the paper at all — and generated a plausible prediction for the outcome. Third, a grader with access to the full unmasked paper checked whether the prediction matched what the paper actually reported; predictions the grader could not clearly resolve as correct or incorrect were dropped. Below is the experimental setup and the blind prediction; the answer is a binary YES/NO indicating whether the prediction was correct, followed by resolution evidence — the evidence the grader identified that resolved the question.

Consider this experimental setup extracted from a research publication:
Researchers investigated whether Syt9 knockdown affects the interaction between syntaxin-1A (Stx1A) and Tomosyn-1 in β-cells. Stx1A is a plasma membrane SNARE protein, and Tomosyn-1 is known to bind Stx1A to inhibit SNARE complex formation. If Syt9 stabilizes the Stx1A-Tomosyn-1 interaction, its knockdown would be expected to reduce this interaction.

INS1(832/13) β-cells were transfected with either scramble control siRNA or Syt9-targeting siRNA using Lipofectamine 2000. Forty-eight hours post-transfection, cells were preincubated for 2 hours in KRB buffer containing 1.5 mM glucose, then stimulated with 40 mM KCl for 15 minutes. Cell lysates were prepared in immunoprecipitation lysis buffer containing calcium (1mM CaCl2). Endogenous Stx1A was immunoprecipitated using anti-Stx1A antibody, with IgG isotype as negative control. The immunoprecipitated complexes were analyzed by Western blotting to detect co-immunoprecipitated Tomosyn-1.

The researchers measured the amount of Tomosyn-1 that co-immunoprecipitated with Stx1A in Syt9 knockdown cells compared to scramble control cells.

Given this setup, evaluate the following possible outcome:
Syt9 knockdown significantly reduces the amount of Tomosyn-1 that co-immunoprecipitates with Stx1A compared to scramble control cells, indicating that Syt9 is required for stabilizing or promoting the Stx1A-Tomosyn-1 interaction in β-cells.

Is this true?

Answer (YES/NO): YES